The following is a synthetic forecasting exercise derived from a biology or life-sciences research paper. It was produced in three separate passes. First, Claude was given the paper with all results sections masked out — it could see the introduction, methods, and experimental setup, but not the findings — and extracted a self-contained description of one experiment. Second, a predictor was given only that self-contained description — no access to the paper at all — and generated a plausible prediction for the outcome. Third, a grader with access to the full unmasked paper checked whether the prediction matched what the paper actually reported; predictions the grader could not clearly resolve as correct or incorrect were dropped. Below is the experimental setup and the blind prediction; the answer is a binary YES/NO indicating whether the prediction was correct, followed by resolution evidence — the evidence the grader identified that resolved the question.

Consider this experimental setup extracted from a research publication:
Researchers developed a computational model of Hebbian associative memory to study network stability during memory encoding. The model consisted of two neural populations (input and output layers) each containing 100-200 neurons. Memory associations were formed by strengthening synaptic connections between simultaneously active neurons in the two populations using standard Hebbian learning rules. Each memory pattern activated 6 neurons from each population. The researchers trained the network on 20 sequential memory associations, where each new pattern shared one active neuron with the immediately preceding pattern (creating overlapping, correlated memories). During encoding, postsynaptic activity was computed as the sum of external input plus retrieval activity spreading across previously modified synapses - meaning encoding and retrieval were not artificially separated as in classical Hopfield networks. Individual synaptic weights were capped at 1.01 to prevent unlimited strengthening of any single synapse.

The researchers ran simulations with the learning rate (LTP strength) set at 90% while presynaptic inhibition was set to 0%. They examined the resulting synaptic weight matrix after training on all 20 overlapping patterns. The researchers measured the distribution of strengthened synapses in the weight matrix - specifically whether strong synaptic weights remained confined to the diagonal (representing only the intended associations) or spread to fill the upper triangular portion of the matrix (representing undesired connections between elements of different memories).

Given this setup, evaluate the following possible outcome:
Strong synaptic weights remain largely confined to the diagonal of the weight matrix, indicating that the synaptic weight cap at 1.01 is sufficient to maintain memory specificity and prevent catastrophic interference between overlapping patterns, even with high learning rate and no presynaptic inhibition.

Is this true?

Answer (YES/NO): NO